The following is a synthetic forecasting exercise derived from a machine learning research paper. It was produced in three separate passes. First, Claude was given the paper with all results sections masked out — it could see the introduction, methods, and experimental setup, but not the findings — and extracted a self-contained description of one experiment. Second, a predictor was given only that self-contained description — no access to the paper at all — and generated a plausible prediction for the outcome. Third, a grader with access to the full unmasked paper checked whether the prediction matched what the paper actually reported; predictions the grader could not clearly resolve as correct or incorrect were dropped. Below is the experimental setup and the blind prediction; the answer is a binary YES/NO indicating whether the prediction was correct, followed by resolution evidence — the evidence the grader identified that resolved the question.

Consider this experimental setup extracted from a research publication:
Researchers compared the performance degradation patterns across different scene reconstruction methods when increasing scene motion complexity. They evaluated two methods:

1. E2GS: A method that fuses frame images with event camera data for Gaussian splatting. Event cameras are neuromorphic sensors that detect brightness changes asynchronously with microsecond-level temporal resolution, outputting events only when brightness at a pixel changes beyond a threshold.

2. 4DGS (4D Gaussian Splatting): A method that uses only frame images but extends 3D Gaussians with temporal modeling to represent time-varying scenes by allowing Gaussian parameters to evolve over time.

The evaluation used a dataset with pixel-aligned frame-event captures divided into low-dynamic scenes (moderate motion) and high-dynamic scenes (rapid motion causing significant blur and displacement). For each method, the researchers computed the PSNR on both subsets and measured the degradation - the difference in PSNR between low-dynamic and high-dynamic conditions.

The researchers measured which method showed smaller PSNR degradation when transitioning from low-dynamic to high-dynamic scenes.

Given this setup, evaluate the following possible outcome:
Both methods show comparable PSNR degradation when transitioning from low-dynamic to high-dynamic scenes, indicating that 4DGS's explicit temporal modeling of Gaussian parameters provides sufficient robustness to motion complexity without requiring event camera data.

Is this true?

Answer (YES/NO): NO